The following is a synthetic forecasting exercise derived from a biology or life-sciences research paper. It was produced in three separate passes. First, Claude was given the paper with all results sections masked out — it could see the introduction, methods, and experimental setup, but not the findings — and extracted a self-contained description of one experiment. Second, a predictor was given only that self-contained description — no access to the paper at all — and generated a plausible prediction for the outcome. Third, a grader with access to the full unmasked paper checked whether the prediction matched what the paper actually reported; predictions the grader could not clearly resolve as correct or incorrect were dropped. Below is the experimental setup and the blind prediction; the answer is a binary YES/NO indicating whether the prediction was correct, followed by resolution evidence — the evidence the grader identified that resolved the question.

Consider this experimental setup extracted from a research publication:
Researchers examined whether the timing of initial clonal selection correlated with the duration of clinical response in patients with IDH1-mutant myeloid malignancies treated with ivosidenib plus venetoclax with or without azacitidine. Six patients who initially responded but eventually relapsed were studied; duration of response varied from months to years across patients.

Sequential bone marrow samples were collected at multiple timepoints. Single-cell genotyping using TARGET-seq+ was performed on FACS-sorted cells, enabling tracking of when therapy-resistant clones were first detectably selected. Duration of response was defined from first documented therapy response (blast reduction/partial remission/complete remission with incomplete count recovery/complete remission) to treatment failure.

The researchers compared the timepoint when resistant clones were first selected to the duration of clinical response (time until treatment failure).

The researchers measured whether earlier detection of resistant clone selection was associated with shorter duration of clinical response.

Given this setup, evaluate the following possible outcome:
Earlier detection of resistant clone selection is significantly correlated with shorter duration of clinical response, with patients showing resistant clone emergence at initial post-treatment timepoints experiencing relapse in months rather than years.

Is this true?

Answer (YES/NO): NO